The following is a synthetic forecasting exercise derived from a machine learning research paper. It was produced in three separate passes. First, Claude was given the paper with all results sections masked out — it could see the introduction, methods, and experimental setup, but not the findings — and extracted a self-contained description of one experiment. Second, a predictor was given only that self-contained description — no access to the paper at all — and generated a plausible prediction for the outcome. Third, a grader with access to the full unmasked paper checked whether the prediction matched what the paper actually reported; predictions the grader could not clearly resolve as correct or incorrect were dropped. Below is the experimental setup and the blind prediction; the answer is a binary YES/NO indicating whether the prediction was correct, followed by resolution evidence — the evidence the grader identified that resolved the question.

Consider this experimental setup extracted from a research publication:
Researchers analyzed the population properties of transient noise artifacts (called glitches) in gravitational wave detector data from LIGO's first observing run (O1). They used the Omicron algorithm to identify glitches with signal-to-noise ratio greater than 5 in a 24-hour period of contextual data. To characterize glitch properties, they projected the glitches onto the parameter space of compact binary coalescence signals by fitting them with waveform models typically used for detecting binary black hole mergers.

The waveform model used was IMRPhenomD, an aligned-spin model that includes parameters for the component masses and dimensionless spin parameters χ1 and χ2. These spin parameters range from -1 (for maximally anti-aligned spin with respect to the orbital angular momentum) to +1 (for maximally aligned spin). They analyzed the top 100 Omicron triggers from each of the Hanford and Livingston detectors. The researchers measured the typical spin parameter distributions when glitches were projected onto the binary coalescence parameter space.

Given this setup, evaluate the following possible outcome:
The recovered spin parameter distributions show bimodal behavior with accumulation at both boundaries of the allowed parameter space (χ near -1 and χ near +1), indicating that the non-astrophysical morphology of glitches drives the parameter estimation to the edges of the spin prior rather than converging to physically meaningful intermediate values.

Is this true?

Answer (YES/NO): NO